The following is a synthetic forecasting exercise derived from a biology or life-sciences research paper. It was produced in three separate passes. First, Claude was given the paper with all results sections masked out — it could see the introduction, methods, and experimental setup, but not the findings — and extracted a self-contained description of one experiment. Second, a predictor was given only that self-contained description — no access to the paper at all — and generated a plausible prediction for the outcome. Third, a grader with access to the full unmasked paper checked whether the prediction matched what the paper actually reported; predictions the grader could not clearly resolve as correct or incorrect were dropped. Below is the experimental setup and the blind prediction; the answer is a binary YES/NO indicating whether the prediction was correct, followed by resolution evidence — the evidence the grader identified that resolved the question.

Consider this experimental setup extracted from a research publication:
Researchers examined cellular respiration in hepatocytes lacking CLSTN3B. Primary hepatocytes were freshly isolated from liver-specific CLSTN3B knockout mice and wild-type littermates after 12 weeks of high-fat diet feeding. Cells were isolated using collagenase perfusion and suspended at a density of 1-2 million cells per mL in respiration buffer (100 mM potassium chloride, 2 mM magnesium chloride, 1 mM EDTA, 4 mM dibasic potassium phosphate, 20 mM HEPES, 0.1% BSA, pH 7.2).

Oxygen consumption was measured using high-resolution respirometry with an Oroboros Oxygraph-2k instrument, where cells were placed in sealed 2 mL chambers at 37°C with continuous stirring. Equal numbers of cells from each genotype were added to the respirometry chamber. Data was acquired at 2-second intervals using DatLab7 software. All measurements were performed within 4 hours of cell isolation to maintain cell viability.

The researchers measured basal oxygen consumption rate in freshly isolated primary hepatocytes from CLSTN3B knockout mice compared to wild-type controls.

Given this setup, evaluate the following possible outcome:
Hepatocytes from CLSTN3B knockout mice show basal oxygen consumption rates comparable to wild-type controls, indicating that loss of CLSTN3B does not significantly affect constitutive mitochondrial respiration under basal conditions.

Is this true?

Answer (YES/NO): NO